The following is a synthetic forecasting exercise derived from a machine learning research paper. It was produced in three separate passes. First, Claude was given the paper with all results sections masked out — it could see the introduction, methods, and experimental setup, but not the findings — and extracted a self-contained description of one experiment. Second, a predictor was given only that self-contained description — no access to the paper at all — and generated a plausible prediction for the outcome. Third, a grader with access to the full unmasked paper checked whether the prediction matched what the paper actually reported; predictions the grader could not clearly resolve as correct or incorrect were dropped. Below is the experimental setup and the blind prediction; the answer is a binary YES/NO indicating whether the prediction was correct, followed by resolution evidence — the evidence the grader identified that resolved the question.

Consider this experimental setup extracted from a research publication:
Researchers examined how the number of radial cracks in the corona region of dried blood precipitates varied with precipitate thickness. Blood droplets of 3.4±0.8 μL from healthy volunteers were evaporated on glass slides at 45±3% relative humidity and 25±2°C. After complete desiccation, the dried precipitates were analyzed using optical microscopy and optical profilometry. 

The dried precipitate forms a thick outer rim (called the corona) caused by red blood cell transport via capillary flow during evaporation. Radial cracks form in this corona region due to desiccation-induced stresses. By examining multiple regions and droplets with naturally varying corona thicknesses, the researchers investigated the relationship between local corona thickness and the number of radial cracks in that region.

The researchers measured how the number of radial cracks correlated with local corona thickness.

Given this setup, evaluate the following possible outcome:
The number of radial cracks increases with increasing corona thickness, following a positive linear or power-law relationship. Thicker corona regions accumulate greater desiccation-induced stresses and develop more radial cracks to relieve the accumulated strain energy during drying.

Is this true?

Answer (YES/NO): NO